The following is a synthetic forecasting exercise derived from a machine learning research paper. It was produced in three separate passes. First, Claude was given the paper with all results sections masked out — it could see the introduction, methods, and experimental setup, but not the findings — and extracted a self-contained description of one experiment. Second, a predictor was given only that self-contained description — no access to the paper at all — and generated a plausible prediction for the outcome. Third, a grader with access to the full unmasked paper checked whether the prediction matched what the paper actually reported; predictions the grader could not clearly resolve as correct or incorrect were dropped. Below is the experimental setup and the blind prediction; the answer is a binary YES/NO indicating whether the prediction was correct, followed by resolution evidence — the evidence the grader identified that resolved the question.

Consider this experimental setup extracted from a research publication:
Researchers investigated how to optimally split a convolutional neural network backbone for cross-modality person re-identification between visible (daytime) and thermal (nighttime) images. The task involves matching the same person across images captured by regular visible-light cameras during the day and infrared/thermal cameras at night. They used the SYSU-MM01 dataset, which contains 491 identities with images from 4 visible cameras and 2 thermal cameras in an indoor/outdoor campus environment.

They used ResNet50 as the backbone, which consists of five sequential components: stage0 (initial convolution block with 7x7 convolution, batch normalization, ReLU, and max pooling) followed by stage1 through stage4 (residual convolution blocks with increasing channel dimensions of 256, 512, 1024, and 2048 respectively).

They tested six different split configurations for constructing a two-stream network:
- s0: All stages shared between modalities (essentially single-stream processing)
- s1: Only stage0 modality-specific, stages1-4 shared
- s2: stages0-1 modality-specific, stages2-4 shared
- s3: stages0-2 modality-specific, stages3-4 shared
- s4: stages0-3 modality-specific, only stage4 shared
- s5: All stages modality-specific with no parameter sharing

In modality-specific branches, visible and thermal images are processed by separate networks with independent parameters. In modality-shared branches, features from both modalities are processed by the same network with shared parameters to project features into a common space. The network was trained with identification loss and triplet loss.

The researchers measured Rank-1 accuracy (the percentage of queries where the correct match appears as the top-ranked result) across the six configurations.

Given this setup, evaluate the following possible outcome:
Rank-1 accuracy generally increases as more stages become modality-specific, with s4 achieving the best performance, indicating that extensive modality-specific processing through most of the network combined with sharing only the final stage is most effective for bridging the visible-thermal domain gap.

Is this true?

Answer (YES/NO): NO